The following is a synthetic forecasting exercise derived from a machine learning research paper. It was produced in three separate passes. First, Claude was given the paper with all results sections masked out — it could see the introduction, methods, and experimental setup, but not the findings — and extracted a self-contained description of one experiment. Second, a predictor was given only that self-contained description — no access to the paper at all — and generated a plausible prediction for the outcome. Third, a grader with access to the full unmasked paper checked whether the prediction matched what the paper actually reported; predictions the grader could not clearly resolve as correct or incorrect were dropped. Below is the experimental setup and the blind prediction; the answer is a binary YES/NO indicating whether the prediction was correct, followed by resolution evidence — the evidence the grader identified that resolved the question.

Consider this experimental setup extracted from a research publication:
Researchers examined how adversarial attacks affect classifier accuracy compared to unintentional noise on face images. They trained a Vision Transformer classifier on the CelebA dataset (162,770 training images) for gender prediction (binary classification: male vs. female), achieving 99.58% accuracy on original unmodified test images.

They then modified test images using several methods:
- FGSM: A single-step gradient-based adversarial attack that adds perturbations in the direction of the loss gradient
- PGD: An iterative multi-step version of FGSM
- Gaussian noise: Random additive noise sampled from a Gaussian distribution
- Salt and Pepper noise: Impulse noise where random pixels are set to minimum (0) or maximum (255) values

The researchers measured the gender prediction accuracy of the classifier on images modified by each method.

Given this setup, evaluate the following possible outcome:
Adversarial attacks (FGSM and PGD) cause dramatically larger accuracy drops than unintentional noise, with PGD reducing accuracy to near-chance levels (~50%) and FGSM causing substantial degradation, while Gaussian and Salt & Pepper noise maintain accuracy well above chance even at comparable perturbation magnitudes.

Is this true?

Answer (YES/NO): NO